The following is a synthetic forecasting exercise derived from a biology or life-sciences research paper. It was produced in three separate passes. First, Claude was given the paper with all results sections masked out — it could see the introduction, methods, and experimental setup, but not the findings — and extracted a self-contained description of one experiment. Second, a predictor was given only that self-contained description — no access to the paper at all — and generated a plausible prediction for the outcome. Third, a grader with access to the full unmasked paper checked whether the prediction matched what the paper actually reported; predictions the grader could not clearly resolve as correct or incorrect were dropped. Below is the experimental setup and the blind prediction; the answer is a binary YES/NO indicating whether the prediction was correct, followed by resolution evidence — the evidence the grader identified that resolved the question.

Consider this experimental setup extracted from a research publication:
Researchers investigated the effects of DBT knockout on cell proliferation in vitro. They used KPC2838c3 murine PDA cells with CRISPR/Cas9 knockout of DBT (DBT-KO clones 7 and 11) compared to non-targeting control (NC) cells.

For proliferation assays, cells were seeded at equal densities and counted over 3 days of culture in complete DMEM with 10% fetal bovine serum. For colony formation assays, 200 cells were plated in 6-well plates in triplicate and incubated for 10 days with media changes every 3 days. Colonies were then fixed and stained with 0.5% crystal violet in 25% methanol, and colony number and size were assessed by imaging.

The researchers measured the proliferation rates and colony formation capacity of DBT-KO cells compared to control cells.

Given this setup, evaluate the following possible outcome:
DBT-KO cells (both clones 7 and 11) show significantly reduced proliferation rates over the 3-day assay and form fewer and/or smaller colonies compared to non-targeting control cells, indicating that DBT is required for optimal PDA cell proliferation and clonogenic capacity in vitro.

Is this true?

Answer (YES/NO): NO